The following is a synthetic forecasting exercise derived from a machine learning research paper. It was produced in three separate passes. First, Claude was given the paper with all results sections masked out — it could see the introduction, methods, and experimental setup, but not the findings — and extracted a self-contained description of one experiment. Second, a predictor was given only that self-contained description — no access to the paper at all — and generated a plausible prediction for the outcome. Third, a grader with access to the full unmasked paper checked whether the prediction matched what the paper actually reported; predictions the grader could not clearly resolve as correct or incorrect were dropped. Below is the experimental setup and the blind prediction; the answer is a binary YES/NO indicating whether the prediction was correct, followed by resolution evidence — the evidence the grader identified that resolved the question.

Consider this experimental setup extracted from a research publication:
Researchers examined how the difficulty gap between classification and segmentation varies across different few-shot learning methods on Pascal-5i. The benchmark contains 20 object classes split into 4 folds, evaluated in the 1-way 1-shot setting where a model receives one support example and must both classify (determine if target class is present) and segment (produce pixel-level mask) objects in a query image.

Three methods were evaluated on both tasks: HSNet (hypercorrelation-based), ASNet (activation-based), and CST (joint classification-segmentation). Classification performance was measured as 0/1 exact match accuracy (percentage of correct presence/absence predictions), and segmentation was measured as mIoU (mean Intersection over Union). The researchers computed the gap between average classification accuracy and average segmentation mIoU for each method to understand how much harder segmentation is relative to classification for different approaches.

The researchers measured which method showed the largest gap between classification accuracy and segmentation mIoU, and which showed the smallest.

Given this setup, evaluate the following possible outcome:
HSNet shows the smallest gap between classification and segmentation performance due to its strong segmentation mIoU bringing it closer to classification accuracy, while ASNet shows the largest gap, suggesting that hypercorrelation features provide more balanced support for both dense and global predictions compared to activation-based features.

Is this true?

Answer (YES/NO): NO